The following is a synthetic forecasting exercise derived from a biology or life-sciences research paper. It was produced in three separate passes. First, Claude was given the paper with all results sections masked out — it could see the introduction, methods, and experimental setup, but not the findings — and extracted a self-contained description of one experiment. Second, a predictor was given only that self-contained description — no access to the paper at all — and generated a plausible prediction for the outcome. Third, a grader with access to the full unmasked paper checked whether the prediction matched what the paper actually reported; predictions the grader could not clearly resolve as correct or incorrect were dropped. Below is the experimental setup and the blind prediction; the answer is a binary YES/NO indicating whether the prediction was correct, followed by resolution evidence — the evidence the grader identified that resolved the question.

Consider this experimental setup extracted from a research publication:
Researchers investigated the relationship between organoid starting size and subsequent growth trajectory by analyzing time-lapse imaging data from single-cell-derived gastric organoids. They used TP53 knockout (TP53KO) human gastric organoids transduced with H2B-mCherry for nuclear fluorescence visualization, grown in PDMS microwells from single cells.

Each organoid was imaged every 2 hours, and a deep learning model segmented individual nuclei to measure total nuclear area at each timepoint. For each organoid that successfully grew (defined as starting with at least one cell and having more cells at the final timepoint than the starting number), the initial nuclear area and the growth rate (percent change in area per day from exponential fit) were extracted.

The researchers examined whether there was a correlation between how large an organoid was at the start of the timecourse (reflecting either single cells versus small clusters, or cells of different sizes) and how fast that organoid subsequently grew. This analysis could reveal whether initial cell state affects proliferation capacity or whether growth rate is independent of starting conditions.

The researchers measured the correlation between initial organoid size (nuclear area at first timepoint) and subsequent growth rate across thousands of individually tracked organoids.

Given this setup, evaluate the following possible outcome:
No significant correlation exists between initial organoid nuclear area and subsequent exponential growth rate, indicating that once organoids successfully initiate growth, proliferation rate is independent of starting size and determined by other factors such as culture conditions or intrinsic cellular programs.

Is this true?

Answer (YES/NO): NO